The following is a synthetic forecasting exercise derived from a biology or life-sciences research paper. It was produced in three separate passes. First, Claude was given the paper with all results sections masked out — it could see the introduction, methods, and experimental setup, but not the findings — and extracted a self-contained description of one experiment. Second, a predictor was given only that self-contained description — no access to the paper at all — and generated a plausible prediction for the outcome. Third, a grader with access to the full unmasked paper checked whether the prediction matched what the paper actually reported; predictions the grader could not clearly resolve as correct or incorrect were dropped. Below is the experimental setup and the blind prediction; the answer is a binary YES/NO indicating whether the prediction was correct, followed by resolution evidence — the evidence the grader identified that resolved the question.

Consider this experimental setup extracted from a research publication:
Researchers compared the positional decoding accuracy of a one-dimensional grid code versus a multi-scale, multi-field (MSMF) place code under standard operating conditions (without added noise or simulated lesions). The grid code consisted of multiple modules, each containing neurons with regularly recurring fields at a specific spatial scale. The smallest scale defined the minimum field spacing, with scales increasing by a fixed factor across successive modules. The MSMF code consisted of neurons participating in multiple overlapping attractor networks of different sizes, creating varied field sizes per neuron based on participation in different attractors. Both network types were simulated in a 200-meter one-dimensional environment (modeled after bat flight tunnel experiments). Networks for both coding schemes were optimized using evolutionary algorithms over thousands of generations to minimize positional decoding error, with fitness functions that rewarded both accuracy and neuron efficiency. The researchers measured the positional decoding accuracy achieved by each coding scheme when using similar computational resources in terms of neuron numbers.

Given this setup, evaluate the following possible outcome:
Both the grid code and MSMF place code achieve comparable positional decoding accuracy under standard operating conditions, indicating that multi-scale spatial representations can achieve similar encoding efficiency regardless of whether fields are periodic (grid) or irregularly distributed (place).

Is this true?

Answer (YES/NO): NO